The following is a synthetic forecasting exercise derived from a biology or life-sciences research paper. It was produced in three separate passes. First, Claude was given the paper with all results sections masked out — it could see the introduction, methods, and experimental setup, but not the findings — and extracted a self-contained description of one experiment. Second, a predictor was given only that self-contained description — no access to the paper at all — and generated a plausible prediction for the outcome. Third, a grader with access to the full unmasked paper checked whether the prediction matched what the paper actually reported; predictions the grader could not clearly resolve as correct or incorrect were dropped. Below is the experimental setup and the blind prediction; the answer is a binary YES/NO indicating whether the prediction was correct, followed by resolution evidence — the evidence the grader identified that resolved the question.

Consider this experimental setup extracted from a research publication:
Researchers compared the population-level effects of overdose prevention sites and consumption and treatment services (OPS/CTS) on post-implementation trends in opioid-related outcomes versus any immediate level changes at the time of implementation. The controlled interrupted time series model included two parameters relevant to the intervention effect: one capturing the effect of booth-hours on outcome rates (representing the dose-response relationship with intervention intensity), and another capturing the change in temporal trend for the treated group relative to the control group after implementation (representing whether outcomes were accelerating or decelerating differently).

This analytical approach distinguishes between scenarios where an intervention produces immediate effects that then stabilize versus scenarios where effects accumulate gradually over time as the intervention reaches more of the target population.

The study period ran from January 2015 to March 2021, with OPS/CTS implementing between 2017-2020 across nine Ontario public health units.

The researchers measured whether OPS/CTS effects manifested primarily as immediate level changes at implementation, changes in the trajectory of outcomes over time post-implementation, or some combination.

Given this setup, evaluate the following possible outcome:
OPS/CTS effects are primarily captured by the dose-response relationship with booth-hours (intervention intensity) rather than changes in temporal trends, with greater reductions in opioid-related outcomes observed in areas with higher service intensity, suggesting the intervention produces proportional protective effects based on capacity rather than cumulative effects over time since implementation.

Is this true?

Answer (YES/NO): NO